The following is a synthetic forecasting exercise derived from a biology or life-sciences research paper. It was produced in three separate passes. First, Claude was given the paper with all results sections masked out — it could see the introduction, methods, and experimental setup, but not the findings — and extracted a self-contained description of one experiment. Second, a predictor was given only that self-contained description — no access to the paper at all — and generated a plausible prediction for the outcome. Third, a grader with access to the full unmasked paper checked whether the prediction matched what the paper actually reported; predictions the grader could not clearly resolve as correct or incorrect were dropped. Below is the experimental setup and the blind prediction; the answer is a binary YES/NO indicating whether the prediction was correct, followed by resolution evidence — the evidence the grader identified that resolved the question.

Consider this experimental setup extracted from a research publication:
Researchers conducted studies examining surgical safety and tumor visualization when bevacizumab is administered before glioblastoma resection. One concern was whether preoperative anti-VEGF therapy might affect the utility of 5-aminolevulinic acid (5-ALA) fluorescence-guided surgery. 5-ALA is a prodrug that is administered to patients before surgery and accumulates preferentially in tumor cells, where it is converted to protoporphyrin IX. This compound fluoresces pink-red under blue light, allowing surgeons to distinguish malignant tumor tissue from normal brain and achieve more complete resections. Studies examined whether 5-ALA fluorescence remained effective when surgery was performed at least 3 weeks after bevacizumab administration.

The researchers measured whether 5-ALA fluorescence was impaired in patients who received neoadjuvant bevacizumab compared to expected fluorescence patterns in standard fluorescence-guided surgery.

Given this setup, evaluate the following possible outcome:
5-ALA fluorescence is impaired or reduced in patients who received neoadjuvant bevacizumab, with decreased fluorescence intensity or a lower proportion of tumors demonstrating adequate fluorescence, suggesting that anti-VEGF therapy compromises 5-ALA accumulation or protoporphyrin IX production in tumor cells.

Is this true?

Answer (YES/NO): NO